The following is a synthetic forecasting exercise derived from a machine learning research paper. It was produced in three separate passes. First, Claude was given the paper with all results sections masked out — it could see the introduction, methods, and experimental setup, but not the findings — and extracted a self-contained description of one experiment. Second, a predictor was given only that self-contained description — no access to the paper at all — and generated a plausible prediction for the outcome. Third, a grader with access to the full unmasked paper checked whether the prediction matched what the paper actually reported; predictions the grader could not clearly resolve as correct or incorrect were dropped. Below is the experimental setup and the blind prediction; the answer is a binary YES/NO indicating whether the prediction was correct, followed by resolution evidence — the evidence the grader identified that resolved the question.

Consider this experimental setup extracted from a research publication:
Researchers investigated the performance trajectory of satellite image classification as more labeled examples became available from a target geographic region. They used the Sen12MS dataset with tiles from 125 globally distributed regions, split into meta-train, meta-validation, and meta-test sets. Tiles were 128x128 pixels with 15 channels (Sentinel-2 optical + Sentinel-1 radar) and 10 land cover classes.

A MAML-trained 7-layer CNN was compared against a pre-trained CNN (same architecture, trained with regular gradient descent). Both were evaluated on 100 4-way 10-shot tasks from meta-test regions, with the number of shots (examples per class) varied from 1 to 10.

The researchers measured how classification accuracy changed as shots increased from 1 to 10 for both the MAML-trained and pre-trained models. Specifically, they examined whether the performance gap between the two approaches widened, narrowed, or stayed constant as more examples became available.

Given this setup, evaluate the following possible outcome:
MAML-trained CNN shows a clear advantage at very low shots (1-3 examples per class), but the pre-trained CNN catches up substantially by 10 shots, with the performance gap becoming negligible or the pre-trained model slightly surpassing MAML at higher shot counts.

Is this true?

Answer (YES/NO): NO